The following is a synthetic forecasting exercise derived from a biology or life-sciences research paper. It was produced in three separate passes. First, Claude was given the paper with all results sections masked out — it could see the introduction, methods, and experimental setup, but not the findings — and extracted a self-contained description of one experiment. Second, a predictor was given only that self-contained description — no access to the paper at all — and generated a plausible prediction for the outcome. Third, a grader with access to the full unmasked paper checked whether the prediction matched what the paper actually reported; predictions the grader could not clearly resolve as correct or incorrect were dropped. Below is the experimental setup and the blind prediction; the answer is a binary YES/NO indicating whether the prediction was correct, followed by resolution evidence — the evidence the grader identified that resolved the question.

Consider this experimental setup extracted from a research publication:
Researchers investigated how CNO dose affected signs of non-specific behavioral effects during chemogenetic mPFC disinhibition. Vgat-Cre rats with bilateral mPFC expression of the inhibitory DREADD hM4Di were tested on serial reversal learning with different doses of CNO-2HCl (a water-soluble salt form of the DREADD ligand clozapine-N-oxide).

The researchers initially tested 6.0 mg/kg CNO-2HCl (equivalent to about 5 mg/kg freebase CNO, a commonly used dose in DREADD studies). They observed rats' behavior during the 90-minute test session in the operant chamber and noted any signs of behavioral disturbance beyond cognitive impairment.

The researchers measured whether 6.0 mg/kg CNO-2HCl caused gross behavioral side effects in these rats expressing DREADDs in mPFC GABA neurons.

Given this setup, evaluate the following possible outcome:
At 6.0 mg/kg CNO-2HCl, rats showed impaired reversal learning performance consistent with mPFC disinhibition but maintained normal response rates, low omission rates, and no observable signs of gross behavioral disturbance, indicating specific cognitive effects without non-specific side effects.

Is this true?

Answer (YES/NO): NO